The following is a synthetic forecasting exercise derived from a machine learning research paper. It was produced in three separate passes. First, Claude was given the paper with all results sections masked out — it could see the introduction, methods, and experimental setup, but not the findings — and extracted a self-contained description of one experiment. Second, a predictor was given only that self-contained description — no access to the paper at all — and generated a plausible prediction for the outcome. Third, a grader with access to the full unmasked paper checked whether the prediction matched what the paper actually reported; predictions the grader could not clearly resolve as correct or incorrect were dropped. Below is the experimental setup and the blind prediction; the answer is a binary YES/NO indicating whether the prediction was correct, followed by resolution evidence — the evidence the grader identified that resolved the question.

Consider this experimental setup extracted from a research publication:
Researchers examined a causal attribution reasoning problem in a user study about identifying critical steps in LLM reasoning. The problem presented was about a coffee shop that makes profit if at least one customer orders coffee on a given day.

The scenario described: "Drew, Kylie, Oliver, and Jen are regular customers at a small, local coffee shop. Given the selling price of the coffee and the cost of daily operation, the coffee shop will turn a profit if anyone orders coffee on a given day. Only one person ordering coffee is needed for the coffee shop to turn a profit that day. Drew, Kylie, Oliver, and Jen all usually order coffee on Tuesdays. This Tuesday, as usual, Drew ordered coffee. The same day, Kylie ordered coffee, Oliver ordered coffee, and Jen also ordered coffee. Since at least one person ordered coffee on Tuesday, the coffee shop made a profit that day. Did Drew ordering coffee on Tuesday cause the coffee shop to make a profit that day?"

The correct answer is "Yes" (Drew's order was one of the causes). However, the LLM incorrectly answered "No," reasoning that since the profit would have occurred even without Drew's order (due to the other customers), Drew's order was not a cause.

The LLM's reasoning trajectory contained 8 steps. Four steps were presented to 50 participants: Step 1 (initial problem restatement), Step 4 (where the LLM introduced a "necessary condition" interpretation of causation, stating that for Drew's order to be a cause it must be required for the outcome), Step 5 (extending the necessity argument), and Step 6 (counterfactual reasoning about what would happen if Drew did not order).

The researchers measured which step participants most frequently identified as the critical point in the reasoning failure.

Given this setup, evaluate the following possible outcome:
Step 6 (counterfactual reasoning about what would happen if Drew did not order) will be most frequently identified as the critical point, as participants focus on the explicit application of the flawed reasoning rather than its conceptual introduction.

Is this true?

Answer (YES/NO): NO